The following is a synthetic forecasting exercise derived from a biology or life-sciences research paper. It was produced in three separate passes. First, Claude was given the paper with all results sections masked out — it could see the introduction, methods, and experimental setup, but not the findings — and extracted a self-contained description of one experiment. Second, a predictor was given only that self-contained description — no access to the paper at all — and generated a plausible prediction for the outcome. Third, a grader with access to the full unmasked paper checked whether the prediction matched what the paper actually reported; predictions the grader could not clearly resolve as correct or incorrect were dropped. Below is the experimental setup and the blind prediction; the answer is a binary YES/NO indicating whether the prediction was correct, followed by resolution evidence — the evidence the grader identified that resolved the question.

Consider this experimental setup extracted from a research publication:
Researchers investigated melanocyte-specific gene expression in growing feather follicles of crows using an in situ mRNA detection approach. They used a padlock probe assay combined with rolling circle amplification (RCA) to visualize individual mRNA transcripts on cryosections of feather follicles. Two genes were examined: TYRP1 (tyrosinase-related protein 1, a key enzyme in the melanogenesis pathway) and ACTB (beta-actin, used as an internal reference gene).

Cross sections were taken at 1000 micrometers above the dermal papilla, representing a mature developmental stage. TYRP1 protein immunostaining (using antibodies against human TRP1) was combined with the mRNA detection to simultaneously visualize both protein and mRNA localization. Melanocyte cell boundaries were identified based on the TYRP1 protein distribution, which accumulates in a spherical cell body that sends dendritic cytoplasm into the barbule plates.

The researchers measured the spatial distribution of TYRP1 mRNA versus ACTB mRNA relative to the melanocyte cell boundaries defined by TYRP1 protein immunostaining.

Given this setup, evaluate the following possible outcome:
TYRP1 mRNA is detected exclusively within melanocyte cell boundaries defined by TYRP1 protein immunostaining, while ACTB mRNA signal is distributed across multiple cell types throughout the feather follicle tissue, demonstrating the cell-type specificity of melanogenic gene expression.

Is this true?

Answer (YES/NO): YES